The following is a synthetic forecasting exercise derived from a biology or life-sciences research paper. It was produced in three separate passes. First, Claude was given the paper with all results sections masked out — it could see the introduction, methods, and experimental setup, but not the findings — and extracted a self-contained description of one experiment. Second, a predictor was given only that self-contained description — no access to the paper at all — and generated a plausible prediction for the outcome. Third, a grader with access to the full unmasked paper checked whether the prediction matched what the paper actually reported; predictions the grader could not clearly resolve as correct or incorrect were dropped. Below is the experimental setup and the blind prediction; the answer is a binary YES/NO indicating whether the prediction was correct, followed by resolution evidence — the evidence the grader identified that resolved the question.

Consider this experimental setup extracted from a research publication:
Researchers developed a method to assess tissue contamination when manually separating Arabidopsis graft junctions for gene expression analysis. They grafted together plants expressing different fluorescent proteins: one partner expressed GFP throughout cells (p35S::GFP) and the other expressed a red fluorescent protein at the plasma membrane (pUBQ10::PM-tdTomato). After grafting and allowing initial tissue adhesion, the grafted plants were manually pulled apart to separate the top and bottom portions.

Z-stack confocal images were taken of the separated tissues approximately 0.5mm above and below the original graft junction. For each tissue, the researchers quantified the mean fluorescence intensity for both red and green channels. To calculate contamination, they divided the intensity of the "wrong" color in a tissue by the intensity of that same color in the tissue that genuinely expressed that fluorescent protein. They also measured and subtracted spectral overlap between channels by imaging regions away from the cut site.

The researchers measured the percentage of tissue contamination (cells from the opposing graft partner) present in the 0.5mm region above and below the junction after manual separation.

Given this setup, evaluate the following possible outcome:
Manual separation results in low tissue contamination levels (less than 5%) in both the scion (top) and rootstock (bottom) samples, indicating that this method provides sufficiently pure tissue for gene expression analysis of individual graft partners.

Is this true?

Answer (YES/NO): YES